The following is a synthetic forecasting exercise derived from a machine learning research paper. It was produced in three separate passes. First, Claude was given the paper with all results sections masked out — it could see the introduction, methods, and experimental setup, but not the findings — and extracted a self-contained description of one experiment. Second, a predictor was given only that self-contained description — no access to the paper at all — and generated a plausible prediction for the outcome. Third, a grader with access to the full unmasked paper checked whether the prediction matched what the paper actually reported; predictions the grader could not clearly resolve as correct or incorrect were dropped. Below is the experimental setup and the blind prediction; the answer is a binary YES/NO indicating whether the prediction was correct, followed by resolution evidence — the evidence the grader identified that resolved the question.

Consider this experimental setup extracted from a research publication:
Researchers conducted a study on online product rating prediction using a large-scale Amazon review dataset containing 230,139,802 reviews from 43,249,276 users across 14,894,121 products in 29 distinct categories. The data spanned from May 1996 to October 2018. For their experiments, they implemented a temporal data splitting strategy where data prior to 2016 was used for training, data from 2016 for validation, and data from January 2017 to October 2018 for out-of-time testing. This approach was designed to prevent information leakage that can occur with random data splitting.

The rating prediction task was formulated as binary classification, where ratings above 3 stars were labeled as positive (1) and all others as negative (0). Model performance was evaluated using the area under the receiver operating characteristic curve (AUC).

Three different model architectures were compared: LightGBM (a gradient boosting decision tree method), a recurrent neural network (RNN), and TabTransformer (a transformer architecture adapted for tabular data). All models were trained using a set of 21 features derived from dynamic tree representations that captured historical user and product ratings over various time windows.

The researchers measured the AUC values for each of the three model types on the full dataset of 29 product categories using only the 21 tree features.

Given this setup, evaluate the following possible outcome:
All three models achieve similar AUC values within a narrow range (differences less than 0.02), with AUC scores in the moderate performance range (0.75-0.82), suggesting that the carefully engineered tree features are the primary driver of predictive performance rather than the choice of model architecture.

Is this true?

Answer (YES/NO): NO